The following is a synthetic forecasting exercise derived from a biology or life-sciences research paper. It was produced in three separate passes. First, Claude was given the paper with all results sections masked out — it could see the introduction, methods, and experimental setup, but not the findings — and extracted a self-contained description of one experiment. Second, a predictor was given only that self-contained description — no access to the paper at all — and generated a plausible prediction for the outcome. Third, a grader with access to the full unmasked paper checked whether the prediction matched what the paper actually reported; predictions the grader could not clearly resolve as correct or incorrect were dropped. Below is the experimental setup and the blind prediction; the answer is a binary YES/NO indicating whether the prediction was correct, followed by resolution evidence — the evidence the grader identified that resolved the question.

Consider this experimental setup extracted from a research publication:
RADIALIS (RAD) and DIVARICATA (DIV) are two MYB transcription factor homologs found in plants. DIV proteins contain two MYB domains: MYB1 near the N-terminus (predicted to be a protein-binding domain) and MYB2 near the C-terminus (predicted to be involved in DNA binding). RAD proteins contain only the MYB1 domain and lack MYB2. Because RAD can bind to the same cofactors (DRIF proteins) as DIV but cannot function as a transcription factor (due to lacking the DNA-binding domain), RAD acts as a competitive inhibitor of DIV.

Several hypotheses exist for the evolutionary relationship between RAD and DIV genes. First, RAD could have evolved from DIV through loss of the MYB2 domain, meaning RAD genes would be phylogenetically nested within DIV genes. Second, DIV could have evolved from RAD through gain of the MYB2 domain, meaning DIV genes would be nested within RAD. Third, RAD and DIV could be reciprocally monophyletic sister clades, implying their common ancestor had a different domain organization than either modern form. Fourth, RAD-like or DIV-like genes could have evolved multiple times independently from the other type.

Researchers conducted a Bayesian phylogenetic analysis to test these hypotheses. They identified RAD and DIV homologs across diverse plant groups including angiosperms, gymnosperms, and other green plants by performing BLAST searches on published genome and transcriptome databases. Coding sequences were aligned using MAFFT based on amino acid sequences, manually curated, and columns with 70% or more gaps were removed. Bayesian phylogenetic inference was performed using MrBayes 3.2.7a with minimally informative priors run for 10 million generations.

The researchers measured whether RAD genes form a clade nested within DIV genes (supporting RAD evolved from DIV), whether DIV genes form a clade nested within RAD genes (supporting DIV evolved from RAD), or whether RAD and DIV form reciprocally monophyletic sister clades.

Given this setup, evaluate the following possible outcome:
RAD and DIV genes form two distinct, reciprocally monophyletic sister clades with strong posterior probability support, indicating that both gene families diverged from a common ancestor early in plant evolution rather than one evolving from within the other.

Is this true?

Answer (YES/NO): NO